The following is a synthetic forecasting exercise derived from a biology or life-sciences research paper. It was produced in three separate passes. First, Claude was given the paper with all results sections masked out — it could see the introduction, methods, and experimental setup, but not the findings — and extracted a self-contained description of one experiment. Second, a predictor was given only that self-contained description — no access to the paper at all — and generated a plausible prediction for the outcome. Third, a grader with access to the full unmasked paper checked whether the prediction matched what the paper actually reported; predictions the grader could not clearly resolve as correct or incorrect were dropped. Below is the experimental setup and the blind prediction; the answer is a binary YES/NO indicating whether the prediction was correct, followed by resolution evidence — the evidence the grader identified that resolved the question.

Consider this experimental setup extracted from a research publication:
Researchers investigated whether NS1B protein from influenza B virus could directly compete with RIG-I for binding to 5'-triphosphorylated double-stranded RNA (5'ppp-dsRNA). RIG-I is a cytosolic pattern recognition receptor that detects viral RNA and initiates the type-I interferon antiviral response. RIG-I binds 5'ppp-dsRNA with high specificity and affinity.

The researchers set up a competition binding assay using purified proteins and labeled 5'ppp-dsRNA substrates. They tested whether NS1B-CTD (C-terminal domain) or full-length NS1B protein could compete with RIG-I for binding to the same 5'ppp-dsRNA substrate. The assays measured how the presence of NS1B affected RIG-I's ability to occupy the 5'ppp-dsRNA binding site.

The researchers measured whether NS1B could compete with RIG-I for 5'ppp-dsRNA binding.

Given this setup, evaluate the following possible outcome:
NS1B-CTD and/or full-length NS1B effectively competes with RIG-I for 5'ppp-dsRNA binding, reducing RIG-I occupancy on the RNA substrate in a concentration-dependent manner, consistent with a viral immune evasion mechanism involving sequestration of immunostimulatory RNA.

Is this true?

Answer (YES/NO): YES